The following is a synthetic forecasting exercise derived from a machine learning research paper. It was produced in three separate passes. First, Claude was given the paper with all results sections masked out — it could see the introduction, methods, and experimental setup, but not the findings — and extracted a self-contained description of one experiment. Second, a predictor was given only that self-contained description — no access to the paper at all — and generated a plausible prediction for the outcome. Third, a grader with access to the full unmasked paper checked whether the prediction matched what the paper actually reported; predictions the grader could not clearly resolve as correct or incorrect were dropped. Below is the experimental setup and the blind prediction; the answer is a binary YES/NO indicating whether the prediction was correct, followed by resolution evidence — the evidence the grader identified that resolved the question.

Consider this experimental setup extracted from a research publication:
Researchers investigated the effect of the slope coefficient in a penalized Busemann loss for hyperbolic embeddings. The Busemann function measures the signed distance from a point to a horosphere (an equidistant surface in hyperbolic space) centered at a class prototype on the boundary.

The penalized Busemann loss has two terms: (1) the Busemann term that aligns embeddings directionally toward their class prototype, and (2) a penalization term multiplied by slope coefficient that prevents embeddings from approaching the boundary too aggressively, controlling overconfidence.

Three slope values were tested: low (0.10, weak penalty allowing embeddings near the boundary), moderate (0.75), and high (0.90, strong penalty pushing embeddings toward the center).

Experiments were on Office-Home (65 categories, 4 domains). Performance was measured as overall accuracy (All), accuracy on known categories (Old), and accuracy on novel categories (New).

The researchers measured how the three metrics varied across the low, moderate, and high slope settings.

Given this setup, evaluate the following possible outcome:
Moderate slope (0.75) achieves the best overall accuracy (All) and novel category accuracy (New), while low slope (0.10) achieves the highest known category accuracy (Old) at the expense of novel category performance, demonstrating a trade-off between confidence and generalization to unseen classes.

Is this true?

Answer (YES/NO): NO